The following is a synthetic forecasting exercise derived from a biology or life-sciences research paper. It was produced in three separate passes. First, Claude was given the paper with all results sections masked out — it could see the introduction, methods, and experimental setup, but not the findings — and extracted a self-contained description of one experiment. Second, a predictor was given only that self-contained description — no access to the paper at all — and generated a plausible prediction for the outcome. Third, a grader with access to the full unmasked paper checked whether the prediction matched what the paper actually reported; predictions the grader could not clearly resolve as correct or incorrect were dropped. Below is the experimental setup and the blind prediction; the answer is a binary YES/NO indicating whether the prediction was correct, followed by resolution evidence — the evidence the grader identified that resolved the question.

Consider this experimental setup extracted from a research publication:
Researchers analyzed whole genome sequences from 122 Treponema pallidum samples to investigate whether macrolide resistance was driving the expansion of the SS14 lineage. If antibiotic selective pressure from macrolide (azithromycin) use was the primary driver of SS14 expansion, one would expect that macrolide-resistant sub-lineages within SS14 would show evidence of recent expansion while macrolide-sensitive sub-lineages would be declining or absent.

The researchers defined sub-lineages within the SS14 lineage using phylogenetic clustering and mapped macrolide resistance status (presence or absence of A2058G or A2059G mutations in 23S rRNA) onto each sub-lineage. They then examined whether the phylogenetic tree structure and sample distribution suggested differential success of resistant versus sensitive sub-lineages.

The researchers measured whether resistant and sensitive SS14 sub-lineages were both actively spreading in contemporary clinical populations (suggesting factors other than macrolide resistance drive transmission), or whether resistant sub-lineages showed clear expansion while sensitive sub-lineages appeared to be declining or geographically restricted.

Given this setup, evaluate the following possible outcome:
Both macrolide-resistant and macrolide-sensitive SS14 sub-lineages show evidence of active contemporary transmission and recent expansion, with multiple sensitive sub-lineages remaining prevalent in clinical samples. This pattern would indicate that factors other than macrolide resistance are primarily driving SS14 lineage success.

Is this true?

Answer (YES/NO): YES